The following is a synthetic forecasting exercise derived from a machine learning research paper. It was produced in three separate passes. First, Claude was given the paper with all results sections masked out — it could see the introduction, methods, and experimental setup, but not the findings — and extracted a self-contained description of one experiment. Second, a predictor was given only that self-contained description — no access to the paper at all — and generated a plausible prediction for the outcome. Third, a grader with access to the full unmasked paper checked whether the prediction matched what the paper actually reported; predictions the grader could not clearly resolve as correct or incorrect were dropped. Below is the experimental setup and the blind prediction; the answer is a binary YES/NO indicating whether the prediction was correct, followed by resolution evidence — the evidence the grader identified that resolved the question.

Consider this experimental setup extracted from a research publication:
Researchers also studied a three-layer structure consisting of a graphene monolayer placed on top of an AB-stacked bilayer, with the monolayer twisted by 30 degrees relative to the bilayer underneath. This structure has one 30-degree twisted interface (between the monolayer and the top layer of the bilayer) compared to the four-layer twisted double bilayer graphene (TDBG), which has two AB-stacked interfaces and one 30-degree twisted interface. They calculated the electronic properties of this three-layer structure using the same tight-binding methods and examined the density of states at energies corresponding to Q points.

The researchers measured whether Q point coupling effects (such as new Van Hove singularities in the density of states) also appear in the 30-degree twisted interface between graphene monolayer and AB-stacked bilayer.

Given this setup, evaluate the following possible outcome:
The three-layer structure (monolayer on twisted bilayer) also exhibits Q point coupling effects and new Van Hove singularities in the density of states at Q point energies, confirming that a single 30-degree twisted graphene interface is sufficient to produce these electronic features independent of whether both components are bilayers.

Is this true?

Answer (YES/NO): YES